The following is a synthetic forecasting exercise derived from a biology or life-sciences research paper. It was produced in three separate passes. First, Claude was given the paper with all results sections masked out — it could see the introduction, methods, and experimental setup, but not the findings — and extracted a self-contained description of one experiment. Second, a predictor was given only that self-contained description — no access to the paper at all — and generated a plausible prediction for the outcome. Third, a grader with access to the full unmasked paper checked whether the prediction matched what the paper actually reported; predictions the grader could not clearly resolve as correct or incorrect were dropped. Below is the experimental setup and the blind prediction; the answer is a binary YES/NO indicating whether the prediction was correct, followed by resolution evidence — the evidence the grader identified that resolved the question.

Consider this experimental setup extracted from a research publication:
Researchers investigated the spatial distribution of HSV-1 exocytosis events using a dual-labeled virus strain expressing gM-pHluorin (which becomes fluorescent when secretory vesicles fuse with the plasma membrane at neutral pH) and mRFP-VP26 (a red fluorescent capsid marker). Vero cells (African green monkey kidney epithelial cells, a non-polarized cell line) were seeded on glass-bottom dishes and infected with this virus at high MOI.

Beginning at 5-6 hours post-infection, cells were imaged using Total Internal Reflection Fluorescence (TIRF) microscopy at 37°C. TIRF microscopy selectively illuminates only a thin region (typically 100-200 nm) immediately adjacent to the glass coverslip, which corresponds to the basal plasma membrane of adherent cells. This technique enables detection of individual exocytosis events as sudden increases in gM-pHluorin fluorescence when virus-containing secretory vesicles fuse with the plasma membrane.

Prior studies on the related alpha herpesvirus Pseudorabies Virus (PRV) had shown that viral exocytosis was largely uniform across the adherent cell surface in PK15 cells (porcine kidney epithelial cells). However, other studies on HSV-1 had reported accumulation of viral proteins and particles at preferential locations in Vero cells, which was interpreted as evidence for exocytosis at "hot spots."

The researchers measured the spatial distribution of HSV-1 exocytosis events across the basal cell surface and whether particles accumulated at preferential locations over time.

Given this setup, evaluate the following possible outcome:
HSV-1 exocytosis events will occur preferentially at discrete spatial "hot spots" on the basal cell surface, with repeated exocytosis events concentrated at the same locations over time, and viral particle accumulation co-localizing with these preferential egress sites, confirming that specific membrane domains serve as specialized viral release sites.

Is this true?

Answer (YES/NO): YES